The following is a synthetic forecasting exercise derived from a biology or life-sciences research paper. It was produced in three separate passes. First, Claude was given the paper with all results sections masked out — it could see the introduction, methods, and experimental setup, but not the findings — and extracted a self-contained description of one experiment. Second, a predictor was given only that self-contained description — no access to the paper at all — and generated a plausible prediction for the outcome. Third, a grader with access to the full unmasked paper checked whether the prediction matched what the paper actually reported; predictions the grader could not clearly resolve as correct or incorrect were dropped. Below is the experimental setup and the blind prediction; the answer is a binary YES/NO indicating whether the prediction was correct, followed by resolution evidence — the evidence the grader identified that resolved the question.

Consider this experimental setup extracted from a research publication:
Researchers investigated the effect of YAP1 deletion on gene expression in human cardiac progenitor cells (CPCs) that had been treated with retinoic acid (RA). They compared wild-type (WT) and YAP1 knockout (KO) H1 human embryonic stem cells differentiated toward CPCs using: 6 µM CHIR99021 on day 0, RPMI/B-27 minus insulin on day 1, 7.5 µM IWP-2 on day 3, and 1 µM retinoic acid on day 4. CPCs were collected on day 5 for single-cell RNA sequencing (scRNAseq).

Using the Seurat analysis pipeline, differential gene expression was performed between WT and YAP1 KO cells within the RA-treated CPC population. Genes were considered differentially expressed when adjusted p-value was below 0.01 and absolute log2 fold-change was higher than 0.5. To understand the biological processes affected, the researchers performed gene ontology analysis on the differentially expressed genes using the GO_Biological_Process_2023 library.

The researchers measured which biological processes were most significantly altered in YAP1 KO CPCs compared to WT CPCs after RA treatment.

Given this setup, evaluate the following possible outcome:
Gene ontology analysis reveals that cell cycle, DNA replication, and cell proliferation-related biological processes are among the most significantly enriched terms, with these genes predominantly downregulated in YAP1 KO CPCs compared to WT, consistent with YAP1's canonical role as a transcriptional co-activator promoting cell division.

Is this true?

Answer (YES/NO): NO